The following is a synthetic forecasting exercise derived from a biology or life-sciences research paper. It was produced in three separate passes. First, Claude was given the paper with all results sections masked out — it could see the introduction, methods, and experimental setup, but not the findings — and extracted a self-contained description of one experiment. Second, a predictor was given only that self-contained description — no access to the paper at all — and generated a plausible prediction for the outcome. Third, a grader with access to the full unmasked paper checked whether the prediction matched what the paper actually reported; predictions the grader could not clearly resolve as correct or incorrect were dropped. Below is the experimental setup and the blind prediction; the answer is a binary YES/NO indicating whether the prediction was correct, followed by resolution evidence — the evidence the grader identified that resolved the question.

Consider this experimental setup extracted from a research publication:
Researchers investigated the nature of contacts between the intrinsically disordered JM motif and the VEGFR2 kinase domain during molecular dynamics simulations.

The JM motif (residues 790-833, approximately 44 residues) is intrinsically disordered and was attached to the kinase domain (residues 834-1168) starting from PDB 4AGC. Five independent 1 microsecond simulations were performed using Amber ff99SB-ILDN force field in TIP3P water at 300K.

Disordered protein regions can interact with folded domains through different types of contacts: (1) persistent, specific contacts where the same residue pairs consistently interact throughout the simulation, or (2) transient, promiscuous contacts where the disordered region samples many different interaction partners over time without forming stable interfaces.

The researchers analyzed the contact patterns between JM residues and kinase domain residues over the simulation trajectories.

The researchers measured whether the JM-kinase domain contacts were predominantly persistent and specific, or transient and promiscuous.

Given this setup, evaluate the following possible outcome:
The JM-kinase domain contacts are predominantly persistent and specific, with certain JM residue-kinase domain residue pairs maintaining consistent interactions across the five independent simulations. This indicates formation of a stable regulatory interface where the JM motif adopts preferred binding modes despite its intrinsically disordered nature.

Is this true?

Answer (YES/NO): NO